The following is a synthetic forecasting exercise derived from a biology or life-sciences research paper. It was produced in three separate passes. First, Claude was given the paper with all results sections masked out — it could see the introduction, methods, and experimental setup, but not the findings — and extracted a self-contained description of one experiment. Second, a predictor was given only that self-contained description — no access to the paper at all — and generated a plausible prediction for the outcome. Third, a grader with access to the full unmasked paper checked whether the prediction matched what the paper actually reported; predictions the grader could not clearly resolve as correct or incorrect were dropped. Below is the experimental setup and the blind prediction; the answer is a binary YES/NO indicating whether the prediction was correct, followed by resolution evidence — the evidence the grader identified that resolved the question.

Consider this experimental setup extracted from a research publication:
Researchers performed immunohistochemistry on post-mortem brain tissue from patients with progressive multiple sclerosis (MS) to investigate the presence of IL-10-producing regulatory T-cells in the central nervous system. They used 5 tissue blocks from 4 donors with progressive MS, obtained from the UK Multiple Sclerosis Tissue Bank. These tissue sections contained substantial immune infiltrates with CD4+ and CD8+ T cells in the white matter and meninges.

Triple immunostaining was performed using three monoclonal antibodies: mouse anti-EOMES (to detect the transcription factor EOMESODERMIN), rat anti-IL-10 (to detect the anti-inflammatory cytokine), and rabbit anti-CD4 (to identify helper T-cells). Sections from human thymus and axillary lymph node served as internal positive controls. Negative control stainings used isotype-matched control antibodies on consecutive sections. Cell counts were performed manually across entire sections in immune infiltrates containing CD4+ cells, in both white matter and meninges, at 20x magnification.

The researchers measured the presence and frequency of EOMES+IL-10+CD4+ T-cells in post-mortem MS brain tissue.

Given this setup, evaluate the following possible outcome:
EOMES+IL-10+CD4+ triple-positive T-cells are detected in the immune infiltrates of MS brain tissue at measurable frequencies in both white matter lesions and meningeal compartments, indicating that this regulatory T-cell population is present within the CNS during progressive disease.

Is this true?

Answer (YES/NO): YES